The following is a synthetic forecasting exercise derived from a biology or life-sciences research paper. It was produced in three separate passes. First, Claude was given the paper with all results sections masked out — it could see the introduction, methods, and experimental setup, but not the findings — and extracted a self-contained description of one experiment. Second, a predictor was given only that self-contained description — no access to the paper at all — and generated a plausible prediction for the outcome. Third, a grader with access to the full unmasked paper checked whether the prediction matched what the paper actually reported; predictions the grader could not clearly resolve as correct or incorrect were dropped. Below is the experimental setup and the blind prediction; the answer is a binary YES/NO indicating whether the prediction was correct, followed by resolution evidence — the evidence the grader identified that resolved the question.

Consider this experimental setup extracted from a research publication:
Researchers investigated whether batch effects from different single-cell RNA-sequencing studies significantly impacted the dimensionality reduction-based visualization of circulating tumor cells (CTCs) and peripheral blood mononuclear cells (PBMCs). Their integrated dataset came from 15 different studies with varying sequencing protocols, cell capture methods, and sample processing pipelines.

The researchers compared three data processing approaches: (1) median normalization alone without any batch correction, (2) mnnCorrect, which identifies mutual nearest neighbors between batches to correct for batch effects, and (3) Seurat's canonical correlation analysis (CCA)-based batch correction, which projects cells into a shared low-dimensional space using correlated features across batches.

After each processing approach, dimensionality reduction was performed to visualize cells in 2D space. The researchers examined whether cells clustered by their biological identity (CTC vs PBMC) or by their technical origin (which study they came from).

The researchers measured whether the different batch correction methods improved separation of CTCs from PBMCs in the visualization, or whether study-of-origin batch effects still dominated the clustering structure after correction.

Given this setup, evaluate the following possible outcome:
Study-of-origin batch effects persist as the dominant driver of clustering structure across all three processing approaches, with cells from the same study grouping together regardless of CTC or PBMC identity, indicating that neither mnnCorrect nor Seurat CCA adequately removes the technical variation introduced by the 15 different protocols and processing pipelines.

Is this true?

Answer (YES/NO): NO